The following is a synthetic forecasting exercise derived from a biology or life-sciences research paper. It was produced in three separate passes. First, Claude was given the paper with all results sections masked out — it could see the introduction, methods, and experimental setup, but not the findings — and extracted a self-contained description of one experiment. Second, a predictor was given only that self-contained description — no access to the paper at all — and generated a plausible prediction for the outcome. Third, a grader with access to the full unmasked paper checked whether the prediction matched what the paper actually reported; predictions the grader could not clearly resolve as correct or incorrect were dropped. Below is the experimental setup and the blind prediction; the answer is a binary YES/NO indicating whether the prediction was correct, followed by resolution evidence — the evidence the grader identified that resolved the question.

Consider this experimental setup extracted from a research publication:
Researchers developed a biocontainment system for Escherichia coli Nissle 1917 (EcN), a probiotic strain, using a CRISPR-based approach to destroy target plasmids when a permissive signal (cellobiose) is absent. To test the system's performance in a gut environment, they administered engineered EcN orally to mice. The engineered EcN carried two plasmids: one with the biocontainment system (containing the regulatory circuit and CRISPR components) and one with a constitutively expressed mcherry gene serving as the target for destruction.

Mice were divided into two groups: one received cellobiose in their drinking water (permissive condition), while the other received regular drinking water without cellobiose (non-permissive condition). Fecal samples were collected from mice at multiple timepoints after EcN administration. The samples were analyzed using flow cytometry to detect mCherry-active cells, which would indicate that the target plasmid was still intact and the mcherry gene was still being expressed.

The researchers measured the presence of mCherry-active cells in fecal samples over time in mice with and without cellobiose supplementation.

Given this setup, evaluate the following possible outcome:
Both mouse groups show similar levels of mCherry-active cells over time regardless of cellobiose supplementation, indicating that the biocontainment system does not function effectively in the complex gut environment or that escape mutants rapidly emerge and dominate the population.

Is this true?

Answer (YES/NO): NO